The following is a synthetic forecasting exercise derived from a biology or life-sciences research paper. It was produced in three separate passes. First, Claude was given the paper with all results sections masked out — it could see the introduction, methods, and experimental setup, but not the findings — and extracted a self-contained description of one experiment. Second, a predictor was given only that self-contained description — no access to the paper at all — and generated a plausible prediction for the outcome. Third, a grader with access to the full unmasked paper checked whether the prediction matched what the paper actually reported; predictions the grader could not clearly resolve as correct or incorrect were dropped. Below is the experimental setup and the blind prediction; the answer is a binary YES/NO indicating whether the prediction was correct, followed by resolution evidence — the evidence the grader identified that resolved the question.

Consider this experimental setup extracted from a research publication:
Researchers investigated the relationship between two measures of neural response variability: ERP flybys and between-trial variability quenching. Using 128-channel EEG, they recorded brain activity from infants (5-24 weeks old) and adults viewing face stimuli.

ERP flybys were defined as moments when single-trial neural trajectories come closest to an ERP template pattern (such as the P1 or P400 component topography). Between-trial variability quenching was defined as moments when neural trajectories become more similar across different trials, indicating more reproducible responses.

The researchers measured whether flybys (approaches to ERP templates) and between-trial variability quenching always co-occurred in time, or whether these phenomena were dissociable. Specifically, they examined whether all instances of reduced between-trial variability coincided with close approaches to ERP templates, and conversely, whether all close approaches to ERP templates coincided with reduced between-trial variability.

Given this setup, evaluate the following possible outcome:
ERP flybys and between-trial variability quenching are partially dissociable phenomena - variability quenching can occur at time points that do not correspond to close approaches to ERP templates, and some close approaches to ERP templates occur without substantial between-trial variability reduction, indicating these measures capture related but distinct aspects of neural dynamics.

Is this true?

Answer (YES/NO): NO